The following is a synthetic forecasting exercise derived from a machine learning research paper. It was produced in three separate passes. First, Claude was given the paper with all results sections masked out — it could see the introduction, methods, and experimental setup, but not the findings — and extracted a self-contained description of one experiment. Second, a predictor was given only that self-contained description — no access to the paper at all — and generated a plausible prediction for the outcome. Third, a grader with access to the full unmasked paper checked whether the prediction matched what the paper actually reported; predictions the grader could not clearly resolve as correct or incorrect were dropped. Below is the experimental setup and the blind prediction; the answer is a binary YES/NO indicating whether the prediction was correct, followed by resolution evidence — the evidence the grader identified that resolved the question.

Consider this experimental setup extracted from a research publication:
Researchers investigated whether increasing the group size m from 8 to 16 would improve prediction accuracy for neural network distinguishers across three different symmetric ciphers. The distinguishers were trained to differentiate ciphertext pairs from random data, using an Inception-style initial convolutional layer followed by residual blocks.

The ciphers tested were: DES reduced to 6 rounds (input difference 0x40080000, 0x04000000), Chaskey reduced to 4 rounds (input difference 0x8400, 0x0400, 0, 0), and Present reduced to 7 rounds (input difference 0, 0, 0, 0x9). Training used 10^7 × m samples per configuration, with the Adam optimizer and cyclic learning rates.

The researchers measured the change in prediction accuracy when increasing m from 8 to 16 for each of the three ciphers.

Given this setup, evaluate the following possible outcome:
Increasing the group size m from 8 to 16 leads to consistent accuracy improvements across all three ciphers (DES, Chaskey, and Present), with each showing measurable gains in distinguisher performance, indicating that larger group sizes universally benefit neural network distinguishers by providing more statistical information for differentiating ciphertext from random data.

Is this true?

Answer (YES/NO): YES